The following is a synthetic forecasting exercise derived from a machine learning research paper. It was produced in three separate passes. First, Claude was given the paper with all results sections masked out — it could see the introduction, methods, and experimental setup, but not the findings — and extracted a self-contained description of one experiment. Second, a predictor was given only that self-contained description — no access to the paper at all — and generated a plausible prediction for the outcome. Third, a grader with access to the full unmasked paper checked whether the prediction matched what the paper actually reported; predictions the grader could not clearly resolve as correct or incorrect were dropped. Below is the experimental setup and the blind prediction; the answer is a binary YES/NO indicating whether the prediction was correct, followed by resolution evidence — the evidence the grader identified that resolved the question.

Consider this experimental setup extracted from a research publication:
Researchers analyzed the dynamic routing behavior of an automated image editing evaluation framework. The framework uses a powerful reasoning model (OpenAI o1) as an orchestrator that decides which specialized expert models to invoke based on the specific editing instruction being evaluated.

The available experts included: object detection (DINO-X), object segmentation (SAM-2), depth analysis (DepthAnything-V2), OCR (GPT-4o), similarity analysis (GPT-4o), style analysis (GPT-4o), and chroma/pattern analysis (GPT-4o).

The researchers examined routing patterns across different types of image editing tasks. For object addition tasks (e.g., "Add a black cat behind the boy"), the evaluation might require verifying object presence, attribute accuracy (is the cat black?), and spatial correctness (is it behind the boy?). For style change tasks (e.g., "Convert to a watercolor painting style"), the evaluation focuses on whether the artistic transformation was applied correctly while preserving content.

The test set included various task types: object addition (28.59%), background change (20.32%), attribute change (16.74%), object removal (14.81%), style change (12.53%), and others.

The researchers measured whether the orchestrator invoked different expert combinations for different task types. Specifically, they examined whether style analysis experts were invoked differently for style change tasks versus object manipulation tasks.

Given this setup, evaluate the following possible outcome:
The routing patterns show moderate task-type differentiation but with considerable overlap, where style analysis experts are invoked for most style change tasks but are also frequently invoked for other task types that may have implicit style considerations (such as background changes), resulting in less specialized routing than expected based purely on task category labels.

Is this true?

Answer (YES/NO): YES